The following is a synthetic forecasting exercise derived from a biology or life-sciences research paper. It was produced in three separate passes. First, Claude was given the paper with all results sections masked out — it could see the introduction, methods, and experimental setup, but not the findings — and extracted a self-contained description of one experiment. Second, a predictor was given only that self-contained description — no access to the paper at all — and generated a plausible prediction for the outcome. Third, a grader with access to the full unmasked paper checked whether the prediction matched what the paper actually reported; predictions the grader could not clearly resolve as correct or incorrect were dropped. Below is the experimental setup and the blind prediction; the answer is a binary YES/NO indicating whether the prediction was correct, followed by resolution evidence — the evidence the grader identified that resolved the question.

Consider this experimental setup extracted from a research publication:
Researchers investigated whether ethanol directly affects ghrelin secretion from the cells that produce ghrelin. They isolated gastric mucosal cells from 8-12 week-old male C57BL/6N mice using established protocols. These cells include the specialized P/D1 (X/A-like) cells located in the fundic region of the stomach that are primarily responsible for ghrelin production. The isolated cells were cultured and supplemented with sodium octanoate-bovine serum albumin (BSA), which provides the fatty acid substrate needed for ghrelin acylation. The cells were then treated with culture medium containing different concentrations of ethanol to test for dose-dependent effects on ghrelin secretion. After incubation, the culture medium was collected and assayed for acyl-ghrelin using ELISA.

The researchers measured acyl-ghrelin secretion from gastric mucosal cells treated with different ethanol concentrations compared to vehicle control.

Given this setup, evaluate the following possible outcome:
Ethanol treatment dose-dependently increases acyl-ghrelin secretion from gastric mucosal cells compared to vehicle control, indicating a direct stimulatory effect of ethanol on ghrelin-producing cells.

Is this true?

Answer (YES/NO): NO